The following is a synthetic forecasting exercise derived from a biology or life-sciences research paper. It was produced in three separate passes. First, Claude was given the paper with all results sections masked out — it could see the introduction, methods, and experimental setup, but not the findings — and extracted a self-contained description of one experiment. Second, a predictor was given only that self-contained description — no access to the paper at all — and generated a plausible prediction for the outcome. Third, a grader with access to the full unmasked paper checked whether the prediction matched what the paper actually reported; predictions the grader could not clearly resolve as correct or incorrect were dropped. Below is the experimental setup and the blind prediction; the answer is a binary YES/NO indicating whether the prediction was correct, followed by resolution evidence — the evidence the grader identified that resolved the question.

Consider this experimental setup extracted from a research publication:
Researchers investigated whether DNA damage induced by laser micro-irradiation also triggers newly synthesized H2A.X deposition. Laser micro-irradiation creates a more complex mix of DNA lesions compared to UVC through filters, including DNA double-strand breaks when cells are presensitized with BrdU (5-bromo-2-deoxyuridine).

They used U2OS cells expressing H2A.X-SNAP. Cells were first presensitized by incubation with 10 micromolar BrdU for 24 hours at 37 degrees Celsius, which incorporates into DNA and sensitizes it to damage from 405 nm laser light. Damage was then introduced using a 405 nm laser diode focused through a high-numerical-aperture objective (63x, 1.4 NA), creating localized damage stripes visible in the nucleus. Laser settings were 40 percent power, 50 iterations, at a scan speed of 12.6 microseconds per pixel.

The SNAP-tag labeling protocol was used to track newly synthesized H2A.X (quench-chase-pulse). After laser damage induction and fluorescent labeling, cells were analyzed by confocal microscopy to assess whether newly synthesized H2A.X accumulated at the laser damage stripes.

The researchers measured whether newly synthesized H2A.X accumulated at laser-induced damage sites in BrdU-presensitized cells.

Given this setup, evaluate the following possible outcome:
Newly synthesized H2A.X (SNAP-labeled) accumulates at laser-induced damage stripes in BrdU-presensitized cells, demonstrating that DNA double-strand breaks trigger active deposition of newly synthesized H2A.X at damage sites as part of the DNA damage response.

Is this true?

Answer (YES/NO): YES